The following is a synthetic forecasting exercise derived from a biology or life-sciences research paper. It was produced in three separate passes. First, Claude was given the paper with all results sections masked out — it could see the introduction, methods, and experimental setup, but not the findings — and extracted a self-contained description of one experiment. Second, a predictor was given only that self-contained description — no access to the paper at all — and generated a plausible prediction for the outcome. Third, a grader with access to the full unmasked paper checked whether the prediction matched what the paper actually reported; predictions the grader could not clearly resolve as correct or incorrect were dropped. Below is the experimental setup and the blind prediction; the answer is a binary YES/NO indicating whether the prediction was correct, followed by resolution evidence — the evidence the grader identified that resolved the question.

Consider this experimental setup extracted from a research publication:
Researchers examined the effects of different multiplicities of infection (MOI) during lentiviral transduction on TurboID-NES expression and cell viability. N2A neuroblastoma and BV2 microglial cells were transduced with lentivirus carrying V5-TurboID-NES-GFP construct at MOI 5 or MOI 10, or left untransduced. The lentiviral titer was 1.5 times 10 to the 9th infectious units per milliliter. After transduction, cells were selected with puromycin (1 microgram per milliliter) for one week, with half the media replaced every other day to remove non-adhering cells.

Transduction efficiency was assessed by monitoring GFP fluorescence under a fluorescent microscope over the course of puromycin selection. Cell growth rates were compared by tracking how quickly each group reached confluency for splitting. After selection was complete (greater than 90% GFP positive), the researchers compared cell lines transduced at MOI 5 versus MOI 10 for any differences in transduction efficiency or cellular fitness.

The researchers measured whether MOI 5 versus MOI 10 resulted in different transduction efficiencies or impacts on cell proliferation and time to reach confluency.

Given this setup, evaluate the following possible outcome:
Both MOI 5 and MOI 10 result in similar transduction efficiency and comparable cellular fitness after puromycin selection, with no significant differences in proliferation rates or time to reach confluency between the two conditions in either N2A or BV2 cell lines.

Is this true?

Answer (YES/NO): NO